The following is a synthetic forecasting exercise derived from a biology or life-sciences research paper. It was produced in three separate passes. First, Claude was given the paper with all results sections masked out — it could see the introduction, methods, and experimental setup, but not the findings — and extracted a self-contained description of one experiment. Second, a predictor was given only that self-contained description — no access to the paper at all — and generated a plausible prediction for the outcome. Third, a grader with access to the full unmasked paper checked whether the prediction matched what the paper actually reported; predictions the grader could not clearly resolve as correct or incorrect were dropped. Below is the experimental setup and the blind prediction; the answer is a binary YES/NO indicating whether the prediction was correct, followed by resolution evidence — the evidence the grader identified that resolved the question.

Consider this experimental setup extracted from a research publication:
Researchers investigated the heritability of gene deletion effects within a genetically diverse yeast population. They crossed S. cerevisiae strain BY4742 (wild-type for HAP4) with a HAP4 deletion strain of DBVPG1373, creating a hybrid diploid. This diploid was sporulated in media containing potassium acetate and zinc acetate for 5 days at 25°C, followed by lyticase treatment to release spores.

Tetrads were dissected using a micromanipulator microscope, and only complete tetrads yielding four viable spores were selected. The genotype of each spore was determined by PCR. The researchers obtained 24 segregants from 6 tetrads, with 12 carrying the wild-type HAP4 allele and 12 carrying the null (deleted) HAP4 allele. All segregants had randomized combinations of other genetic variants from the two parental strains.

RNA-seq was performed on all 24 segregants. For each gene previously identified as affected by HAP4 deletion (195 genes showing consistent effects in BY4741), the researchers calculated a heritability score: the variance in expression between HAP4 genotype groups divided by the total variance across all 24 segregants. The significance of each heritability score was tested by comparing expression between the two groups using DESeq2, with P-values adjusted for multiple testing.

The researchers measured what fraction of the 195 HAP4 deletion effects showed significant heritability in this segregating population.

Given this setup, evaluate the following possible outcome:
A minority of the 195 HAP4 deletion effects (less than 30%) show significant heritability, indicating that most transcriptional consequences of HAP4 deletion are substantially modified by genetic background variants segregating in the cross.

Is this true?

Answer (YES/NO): YES